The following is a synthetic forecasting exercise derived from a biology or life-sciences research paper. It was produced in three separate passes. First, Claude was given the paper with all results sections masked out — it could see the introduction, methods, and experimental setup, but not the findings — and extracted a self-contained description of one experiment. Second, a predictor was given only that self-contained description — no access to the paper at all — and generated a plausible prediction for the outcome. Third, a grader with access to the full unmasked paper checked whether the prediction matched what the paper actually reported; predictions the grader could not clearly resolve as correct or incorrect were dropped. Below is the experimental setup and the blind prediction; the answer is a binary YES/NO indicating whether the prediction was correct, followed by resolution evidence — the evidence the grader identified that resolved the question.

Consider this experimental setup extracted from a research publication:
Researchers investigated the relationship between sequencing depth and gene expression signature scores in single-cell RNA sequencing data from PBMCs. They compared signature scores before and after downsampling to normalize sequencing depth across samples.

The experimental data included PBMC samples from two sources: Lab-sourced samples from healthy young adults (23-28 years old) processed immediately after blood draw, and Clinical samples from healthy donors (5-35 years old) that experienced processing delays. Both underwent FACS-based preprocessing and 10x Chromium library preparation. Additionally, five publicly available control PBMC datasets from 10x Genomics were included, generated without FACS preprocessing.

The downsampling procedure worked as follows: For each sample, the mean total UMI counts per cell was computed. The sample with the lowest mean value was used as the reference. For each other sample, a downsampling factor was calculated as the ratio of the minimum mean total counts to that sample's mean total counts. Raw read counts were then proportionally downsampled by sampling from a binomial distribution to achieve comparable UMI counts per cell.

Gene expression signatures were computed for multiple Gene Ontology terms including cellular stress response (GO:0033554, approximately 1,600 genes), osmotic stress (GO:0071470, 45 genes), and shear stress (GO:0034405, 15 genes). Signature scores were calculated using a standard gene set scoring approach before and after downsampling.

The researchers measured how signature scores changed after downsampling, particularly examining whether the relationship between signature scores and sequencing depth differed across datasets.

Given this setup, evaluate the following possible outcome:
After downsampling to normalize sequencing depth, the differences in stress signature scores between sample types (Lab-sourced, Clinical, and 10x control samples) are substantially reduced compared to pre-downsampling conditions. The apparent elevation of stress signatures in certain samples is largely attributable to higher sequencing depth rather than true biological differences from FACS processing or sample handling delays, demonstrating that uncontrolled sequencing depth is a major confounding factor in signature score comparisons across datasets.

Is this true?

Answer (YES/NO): NO